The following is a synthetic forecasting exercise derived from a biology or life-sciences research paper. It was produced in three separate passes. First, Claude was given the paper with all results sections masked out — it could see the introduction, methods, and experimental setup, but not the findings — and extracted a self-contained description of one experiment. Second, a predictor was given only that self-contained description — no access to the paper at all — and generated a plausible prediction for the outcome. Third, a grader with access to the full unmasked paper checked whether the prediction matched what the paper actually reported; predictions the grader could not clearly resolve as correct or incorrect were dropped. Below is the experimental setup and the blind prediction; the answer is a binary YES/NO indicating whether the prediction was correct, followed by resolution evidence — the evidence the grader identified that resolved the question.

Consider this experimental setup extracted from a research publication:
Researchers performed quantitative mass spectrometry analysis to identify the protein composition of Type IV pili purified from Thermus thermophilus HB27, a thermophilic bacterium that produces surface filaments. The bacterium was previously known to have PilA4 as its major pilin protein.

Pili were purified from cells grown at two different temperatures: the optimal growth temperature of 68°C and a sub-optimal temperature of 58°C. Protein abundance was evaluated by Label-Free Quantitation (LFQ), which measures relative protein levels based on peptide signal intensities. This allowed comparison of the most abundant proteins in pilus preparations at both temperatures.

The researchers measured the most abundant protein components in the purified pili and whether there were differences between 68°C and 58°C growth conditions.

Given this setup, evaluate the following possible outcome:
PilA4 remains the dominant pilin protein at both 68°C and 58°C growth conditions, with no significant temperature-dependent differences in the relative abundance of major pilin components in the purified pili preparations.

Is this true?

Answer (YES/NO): NO